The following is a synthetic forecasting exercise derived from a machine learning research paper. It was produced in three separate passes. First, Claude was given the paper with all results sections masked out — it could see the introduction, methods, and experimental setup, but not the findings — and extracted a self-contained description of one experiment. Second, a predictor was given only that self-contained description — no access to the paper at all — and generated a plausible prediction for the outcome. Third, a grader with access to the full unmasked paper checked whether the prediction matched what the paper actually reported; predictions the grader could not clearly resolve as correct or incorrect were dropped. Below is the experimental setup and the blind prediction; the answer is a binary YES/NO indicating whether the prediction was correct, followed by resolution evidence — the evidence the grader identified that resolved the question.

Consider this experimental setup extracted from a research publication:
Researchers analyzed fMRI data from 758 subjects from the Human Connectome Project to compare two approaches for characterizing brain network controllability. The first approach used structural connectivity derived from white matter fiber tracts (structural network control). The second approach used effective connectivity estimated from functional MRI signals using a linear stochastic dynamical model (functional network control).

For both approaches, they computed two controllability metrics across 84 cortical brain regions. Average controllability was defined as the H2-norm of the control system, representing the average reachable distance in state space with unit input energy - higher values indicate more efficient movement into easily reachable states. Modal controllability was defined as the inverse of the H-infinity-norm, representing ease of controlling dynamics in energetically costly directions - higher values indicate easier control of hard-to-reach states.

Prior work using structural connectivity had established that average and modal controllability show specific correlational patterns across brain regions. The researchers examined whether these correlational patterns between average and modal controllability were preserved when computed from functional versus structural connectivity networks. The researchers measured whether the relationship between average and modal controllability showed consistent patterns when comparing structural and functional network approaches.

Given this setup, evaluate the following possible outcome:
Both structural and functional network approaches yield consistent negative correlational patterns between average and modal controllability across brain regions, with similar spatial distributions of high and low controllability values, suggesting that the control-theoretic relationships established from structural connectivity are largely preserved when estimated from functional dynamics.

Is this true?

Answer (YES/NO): YES